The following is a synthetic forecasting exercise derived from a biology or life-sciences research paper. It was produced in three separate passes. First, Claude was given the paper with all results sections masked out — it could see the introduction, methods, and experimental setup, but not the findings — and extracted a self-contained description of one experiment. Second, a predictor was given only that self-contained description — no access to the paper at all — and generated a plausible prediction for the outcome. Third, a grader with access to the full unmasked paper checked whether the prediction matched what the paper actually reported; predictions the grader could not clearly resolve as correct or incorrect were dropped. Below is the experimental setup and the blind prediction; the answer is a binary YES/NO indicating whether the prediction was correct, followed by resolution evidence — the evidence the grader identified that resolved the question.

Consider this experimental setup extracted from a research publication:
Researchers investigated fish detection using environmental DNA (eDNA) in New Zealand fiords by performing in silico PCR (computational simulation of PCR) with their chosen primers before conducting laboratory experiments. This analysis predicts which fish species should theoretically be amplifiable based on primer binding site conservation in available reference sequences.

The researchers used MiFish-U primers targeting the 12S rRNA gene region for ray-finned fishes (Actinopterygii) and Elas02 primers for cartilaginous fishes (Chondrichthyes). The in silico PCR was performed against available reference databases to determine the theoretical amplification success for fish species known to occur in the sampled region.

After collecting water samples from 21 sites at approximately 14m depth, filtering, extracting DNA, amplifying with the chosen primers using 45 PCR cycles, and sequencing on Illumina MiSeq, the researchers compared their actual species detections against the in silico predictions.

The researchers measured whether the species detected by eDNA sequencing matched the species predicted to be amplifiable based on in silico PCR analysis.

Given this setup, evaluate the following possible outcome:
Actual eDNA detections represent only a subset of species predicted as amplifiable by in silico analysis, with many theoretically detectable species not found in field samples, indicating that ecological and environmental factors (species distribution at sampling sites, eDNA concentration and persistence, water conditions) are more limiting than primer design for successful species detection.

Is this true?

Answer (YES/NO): NO